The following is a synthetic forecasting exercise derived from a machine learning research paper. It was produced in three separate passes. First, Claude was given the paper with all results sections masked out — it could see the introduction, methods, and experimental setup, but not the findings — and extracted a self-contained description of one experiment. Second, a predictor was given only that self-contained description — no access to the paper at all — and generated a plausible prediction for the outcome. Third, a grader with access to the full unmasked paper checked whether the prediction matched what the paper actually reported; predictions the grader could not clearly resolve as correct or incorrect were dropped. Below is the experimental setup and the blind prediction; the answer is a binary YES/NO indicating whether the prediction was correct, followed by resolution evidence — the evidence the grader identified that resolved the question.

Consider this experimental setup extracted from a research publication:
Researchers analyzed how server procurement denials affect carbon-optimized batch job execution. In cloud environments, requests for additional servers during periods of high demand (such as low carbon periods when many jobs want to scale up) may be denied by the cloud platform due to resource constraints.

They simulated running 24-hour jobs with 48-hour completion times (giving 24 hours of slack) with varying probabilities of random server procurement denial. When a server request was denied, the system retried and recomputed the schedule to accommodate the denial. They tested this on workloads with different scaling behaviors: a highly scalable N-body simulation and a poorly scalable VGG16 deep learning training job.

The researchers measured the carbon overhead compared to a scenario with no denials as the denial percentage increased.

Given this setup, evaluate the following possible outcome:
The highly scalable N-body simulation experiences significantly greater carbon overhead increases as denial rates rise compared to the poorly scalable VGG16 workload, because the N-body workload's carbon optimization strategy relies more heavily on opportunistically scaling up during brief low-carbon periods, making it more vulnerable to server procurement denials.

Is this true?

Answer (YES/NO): NO